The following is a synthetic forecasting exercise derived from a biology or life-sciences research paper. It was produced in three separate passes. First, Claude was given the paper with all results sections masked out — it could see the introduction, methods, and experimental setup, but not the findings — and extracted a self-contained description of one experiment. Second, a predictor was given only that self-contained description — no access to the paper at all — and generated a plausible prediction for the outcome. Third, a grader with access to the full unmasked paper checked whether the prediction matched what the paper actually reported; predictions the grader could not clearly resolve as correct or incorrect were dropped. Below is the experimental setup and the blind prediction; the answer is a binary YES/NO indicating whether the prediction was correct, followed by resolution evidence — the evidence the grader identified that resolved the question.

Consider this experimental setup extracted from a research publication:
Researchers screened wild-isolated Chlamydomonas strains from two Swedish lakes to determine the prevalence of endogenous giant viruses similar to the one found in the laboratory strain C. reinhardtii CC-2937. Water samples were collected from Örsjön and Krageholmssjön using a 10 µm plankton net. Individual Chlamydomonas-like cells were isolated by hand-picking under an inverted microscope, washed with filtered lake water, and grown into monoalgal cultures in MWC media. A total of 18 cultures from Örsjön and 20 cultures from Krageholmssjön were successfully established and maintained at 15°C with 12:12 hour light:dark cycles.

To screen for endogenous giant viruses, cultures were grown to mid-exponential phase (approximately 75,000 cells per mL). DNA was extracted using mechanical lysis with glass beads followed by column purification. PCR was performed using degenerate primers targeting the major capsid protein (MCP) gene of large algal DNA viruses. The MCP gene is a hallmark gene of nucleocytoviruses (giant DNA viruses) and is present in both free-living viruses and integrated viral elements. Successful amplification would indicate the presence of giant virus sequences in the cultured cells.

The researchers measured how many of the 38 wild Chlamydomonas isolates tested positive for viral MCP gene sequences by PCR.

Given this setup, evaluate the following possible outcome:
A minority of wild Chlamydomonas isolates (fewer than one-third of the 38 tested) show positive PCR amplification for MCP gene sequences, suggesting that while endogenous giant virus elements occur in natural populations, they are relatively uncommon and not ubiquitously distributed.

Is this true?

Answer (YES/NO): NO